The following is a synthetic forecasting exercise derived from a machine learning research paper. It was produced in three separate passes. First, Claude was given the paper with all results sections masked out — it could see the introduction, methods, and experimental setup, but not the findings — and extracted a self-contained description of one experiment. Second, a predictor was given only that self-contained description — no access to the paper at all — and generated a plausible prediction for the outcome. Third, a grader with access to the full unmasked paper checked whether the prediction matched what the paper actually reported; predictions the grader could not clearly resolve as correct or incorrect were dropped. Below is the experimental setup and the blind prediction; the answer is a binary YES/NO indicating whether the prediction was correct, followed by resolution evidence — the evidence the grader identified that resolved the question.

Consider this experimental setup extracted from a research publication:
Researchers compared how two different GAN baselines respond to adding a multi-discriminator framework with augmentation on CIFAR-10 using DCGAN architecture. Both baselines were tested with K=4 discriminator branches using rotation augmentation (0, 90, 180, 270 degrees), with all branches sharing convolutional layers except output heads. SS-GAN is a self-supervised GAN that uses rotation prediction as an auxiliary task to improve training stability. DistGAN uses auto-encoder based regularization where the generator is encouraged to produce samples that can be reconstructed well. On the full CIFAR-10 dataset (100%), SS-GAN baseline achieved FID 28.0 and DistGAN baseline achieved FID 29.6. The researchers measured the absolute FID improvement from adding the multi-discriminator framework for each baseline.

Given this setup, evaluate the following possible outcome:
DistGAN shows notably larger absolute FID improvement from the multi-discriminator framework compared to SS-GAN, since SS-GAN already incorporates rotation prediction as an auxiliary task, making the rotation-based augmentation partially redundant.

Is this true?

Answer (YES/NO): YES